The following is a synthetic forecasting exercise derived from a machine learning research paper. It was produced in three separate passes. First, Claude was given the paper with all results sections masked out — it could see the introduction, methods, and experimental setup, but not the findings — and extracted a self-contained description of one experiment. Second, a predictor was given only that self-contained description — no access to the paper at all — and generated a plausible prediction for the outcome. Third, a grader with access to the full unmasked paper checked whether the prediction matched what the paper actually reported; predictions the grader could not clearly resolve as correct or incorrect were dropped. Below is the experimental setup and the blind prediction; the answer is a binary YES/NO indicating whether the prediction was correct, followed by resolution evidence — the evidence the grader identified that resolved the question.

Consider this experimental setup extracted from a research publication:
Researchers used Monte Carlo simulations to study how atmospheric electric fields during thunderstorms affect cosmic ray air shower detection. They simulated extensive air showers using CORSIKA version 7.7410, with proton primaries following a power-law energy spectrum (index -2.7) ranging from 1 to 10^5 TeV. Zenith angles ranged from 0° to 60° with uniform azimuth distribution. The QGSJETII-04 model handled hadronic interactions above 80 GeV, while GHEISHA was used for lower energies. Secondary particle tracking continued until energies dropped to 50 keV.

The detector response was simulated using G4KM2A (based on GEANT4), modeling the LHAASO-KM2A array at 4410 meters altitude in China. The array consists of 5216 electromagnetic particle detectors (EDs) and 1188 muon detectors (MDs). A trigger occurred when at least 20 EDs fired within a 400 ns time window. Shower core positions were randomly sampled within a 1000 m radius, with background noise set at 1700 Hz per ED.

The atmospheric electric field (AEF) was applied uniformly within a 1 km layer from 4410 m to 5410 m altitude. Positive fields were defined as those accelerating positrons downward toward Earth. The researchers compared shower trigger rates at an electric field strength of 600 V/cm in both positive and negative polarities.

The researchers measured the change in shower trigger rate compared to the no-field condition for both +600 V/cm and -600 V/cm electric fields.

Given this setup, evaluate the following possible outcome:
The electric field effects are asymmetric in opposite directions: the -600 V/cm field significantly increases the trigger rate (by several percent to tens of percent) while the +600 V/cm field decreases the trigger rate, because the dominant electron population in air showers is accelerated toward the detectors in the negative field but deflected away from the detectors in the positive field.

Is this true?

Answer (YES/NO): NO